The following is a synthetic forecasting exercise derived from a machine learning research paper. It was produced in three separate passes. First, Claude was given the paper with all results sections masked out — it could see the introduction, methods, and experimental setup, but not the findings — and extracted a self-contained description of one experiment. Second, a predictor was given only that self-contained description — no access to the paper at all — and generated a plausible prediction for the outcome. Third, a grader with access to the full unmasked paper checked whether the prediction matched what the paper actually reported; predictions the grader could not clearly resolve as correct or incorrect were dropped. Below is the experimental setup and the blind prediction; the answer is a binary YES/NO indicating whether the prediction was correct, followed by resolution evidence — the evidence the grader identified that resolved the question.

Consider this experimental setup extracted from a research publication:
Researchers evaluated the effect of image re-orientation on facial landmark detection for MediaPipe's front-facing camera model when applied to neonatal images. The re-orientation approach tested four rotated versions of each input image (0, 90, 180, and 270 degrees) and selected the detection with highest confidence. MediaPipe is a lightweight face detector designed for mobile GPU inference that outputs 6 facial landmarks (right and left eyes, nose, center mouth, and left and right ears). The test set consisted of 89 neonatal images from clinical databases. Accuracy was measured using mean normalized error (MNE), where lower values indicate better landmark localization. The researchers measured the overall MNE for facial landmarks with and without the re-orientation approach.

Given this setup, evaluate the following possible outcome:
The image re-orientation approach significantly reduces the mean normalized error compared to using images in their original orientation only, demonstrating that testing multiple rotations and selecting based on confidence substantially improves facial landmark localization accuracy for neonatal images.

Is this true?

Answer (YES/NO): YES